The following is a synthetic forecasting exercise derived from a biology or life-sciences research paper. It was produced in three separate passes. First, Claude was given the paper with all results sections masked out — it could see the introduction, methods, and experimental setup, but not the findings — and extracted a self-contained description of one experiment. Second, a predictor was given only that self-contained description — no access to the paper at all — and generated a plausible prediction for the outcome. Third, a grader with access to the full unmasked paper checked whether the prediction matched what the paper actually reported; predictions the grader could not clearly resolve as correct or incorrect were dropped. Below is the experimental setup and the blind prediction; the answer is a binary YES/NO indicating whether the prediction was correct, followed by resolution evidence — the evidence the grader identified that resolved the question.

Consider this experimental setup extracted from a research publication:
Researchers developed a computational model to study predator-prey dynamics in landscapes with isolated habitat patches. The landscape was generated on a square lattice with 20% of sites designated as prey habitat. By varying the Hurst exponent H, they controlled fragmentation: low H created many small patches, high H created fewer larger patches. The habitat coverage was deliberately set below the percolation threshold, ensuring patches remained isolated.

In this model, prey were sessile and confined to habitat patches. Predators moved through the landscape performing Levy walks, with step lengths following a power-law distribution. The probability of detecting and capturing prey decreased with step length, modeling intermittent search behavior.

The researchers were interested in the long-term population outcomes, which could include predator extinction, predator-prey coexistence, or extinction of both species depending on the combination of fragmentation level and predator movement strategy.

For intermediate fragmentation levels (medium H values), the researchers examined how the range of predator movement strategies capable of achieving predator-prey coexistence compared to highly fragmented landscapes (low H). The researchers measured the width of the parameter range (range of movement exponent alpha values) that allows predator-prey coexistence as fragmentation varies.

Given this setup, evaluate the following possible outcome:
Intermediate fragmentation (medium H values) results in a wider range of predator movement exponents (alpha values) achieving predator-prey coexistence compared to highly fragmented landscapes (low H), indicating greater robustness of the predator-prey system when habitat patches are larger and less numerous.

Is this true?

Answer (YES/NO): YES